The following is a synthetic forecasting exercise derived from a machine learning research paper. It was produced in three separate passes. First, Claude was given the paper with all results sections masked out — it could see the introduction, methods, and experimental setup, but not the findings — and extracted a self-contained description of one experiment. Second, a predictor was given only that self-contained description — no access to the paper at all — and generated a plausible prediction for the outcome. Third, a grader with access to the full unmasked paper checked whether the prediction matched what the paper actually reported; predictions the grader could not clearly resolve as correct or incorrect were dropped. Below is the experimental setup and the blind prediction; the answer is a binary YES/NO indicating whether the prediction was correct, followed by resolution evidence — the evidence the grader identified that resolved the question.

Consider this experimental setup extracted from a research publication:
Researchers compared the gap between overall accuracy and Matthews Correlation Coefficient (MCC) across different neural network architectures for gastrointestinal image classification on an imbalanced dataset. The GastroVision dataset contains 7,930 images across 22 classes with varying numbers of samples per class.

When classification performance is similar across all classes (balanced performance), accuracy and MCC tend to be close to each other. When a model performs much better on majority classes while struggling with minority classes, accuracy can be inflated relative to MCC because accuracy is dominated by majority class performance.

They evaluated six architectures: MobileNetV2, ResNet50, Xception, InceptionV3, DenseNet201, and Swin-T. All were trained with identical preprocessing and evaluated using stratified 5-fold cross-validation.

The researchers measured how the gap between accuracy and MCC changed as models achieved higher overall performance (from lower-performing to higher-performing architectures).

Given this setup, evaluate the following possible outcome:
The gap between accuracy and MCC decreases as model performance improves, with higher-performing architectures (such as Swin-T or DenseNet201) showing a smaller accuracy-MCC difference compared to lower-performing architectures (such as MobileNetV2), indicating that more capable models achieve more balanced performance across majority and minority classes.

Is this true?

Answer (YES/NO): YES